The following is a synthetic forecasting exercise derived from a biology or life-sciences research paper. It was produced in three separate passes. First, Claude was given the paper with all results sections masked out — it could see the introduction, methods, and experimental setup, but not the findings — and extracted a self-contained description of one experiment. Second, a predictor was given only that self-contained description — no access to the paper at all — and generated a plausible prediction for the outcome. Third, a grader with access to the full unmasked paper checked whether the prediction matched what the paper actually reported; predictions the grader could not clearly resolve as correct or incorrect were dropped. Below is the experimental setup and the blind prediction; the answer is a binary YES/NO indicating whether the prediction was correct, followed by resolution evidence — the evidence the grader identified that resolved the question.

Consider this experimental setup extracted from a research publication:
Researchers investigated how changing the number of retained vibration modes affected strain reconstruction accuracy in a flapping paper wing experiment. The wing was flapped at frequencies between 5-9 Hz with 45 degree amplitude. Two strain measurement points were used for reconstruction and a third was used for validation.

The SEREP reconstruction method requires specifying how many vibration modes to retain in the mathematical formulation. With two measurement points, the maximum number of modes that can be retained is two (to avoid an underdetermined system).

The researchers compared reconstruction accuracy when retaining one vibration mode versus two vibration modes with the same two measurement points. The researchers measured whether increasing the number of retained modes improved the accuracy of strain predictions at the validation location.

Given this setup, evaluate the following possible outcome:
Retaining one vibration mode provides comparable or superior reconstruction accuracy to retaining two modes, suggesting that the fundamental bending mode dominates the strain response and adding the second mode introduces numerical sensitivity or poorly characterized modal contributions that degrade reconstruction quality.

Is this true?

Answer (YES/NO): NO